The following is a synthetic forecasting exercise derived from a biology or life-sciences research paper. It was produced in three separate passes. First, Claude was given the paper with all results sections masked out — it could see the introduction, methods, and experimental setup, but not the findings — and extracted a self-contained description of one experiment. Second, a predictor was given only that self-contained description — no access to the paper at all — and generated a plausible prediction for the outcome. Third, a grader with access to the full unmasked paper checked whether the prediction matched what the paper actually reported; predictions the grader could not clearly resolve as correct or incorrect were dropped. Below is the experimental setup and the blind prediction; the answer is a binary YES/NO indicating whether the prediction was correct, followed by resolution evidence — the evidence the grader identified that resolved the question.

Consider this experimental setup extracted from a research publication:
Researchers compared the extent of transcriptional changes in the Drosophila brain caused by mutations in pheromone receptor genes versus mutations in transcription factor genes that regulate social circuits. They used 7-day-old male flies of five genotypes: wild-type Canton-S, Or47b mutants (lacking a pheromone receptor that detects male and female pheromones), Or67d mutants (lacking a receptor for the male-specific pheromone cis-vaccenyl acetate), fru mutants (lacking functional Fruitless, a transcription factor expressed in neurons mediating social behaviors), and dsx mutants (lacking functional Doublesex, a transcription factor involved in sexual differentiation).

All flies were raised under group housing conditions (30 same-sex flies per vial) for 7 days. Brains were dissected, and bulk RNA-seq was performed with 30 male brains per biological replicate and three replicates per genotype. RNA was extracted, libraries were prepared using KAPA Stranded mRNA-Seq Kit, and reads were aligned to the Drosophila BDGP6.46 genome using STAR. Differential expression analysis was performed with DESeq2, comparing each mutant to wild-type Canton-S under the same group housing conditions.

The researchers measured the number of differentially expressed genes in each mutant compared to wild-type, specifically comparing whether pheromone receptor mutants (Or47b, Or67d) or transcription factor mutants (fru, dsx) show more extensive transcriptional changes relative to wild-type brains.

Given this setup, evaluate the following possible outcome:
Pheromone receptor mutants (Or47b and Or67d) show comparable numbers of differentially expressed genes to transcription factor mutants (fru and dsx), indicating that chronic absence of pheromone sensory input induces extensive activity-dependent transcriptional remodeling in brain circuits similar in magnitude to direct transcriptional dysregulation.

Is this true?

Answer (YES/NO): NO